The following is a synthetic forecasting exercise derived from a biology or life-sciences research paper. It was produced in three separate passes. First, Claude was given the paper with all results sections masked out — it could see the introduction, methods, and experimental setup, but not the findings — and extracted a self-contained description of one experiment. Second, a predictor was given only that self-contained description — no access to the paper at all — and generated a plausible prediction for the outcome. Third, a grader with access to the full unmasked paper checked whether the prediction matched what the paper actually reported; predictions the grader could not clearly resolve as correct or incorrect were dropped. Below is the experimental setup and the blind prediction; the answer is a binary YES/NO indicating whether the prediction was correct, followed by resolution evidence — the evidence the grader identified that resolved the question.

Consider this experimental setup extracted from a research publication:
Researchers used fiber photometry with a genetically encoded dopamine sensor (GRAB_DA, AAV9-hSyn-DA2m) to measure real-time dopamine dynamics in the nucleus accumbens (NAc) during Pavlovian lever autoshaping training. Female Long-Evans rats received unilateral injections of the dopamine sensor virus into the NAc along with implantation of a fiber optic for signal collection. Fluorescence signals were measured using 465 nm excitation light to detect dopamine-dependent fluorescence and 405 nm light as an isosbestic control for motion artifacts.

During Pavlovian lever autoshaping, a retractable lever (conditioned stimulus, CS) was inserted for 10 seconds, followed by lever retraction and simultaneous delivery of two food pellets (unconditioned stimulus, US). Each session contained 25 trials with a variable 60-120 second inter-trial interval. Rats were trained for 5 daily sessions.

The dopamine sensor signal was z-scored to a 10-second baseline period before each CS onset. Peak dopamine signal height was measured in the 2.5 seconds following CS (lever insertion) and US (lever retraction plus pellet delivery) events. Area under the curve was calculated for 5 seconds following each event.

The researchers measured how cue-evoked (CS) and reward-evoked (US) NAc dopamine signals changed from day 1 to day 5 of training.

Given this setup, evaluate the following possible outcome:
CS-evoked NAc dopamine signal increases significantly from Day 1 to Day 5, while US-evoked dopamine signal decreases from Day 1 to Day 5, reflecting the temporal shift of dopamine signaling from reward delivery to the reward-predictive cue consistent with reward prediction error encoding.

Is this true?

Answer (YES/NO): YES